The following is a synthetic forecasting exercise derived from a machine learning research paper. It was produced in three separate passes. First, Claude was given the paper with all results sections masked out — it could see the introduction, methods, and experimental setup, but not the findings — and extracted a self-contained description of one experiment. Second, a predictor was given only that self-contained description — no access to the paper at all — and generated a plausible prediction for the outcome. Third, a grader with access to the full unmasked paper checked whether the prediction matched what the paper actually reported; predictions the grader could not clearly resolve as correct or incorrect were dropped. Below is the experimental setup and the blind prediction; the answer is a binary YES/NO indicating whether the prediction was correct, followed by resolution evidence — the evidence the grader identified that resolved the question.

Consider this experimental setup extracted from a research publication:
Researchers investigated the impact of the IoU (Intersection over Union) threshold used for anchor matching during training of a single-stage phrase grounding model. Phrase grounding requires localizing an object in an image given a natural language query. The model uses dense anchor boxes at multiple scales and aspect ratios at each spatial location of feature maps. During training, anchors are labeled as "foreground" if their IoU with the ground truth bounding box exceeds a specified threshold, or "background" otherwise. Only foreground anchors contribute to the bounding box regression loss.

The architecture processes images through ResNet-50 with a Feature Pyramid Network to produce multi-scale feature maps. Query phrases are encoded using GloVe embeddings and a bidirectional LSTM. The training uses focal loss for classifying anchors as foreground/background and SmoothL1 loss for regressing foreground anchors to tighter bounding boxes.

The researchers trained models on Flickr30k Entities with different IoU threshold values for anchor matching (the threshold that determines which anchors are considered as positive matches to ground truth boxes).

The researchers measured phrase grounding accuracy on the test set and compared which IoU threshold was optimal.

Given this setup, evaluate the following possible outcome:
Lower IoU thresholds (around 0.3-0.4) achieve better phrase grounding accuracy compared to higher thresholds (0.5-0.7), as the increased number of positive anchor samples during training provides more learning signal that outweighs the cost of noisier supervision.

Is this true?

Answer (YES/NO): NO